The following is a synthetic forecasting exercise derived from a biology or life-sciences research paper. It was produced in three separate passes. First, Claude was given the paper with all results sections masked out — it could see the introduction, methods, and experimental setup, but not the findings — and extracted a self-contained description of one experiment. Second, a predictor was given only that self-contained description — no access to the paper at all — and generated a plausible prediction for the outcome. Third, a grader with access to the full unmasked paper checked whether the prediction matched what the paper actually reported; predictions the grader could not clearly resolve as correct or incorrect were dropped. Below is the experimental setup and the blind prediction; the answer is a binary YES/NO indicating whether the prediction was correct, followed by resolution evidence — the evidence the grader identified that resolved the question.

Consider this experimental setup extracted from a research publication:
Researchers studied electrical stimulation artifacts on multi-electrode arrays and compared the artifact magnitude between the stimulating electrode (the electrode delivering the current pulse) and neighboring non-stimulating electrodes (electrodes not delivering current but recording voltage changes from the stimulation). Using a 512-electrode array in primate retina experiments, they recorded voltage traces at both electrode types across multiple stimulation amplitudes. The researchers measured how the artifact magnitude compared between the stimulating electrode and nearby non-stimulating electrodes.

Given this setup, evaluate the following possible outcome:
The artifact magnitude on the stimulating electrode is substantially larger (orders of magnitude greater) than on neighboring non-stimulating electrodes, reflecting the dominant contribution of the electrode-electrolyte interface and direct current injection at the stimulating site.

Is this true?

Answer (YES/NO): NO